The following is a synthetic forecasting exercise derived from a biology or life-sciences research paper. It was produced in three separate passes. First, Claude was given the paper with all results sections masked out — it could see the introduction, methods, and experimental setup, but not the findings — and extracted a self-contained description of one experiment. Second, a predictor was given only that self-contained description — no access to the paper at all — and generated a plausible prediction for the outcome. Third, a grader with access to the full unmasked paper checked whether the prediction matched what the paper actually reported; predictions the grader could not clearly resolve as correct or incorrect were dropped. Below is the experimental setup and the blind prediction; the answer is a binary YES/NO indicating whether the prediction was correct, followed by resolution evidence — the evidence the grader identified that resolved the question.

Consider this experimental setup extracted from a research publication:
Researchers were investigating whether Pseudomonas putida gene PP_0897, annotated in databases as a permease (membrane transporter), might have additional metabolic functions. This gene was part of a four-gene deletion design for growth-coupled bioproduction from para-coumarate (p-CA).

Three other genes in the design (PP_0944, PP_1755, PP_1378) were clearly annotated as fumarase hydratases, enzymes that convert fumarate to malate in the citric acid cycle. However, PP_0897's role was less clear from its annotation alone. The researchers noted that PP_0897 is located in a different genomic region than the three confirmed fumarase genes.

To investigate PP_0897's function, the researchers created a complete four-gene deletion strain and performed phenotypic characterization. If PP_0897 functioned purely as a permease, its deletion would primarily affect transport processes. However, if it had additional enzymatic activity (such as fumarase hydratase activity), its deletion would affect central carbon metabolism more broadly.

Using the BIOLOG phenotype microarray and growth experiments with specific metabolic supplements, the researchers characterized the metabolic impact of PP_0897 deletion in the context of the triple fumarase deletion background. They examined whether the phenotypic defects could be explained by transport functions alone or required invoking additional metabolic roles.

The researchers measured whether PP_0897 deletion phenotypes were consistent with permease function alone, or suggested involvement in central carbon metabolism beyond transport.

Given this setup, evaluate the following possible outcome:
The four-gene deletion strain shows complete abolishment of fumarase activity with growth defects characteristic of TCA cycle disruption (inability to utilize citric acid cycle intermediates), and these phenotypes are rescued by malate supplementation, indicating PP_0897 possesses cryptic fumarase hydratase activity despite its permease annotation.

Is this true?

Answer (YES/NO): NO